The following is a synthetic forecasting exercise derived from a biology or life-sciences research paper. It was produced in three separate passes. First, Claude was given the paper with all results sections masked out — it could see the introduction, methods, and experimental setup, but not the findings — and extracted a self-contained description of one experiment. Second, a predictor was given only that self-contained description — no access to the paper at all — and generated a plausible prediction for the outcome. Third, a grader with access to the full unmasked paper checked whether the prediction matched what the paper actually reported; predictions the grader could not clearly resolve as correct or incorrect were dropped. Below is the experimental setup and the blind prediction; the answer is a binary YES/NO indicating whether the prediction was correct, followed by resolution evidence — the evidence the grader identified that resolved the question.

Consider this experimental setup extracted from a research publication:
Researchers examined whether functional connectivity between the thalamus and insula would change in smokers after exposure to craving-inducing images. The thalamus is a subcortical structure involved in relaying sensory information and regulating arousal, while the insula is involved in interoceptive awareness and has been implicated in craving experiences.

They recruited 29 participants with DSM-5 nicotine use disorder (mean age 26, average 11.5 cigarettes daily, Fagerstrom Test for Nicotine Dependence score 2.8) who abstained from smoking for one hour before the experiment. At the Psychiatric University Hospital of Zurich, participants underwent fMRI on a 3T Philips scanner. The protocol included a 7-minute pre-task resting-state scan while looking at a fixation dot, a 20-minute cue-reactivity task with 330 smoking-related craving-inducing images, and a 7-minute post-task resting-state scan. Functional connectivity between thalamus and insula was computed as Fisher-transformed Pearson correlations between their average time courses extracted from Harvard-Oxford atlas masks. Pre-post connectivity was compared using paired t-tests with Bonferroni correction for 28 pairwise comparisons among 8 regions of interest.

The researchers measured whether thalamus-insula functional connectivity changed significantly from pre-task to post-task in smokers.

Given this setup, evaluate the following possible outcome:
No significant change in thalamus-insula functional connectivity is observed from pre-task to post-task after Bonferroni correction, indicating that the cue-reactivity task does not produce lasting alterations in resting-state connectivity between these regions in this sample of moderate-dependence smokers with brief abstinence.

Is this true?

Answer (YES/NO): YES